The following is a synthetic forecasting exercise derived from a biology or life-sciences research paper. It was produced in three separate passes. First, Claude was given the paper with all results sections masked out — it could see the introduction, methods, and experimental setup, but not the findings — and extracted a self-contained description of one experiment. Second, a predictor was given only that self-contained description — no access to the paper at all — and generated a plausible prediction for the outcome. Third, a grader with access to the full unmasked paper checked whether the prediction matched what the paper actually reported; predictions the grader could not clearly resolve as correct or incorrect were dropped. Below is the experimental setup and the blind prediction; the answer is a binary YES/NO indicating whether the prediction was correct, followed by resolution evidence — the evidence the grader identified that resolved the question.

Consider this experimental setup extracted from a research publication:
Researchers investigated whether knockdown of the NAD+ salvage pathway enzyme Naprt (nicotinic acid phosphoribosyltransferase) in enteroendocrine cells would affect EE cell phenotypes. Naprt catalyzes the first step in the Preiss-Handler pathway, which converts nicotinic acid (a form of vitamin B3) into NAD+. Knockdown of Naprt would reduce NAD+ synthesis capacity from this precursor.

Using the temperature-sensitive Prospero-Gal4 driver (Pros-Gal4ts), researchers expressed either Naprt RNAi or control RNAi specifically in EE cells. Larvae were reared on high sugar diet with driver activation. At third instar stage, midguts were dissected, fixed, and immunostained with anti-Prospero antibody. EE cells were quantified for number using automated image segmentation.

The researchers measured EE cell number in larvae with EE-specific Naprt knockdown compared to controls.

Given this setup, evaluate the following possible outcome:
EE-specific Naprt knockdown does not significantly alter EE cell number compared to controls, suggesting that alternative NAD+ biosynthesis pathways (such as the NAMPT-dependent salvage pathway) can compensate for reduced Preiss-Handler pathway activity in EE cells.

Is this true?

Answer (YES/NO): NO